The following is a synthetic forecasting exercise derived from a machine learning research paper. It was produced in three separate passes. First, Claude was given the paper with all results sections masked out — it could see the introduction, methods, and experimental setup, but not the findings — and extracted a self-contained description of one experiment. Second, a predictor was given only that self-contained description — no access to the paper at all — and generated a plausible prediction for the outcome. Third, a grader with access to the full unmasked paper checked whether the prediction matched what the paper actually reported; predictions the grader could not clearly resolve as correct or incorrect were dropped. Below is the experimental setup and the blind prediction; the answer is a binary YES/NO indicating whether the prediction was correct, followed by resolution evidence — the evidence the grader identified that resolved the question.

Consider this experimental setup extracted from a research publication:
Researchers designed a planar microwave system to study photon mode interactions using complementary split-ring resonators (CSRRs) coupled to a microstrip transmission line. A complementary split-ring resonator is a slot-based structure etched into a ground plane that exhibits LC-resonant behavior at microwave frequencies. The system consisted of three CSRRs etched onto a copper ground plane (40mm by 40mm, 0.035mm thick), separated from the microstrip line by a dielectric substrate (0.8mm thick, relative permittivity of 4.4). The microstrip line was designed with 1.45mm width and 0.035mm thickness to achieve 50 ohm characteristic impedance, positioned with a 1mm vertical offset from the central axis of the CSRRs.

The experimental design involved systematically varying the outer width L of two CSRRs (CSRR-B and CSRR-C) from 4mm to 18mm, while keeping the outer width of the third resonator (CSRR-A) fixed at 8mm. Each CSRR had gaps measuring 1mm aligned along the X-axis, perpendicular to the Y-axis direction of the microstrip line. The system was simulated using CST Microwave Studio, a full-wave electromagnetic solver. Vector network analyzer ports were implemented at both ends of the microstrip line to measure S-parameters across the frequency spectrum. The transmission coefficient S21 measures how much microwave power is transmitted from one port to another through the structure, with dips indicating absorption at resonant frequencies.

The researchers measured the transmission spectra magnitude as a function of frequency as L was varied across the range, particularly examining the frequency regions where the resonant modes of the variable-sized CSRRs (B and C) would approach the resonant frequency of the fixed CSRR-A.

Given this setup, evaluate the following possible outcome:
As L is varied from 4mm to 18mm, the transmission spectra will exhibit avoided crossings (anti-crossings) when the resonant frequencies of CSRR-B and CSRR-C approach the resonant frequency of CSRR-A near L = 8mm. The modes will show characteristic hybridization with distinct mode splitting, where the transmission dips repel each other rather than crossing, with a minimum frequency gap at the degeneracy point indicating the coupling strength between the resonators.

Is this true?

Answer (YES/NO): NO